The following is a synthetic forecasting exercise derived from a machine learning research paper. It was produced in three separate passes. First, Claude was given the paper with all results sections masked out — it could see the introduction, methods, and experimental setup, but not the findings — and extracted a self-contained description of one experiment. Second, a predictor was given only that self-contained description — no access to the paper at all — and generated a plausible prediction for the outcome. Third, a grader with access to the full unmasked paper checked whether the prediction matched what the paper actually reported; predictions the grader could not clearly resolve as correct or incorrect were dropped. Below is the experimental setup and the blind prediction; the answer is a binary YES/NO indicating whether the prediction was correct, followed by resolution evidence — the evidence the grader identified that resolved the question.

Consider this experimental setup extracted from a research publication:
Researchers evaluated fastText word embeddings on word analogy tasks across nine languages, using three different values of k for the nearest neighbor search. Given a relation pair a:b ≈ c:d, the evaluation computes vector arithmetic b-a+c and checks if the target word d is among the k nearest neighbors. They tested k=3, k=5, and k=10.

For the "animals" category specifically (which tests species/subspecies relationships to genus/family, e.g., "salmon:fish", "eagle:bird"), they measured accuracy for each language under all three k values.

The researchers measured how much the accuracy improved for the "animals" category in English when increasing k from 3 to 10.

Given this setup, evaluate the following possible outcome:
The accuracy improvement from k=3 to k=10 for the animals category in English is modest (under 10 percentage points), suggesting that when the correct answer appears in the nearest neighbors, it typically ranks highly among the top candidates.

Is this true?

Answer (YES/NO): NO